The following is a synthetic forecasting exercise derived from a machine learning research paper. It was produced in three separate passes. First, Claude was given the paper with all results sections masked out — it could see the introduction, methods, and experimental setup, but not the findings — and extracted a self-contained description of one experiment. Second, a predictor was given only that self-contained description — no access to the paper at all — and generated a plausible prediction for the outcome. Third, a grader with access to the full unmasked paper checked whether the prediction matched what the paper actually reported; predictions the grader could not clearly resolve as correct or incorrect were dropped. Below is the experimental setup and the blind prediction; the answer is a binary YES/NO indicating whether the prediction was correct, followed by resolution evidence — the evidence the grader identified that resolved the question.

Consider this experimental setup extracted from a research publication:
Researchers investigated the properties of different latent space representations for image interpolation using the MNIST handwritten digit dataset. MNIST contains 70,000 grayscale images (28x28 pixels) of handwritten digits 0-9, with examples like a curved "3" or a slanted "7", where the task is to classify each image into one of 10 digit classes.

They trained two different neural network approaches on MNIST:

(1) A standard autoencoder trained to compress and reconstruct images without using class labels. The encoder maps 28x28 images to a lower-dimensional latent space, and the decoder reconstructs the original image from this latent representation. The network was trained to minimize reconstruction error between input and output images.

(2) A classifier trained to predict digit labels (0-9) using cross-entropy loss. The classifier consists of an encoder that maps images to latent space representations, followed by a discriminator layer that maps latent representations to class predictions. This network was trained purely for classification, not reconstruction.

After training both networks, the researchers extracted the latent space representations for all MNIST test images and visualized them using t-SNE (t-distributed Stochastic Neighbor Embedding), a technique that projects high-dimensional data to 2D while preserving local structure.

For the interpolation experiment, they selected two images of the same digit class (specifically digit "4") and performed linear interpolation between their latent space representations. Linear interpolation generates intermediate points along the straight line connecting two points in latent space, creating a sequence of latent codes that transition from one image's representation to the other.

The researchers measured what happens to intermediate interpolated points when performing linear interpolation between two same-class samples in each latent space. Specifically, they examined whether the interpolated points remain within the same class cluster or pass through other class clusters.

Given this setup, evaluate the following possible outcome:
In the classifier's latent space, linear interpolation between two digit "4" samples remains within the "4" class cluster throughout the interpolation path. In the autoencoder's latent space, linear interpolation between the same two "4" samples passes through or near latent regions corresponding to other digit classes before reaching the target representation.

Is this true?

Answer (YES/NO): YES